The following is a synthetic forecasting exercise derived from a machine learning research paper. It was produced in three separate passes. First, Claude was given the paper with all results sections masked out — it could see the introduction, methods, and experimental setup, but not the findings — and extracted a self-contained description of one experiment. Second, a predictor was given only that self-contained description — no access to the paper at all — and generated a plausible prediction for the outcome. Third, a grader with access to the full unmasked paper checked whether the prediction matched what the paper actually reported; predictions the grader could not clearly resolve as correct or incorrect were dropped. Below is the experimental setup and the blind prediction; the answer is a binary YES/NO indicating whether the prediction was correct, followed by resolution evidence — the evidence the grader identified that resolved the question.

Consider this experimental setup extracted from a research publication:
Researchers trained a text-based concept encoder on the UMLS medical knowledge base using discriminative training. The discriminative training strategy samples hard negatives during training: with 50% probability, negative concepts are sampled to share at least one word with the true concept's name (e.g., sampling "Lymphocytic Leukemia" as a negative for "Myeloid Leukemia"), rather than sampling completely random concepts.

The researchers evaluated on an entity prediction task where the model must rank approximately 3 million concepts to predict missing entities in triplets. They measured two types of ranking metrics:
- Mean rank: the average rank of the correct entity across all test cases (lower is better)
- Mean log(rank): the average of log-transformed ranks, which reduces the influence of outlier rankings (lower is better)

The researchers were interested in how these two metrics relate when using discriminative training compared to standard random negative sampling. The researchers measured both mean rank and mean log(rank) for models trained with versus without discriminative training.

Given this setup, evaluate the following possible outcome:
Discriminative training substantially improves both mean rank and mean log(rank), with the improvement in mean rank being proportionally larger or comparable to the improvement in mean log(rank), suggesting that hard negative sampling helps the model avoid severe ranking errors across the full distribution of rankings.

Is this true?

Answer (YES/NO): NO